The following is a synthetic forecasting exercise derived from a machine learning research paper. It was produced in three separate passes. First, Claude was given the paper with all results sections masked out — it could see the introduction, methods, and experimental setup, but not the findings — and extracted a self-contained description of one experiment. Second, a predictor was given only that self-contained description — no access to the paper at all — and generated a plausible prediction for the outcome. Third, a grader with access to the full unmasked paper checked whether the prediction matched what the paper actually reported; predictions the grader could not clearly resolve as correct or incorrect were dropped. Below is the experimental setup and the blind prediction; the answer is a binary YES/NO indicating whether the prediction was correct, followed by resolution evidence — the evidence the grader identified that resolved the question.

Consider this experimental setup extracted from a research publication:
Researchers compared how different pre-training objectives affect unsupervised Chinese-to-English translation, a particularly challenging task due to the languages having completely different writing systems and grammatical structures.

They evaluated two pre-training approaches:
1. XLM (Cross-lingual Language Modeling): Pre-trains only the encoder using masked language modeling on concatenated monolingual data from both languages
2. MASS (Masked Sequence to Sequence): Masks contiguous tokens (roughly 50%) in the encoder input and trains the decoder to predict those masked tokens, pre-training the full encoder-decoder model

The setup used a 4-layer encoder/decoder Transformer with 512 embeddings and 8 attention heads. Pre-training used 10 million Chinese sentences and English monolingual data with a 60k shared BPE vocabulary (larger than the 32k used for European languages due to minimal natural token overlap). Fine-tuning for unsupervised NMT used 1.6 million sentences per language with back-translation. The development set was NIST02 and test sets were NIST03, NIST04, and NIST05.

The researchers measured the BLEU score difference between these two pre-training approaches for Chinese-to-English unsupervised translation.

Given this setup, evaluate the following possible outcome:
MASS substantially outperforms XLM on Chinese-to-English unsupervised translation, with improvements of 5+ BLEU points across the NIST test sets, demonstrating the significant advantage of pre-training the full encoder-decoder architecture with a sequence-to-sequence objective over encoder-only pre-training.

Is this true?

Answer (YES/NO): NO